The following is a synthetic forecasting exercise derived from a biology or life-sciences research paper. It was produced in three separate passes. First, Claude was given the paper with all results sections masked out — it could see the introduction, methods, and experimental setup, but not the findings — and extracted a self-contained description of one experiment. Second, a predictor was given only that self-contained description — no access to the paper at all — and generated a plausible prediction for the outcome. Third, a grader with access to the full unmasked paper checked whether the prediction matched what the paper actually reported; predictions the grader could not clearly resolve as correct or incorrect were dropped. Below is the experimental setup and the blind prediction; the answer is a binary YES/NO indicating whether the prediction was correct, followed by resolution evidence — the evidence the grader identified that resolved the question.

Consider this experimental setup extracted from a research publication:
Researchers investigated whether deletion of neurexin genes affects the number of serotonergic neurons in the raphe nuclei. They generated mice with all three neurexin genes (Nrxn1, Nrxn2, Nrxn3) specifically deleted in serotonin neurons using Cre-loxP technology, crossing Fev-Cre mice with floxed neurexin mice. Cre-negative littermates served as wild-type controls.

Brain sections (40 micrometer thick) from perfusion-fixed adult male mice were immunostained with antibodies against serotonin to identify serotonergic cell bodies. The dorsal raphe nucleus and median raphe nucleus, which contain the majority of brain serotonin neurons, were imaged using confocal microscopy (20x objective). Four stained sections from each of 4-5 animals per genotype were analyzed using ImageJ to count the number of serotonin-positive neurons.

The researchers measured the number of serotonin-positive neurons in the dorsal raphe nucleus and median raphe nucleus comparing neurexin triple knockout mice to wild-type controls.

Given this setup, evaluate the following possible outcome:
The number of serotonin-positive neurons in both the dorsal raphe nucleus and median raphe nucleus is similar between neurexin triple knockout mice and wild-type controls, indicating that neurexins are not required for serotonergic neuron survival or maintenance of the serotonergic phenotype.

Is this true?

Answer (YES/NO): YES